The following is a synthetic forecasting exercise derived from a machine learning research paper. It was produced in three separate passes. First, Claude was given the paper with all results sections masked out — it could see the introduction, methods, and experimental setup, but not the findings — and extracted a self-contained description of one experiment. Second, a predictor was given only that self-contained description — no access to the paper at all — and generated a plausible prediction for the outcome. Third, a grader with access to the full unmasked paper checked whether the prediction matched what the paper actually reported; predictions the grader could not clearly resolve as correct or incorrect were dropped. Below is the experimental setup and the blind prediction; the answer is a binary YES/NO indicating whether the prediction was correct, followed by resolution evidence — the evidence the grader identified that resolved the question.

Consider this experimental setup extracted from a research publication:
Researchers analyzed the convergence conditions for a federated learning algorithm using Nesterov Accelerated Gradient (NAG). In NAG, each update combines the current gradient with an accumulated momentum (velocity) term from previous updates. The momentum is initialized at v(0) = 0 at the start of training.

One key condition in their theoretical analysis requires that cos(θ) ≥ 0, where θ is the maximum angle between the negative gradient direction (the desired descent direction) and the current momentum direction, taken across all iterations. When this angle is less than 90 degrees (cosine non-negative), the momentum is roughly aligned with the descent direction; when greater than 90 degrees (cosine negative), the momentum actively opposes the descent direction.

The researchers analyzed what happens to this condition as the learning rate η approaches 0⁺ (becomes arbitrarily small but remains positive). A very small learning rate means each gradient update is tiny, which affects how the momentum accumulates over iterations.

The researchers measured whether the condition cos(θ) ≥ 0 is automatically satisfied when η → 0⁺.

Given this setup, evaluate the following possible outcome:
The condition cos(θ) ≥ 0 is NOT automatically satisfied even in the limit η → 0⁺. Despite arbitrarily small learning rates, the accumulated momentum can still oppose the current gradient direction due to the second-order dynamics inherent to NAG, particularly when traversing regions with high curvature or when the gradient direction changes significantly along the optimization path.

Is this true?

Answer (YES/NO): NO